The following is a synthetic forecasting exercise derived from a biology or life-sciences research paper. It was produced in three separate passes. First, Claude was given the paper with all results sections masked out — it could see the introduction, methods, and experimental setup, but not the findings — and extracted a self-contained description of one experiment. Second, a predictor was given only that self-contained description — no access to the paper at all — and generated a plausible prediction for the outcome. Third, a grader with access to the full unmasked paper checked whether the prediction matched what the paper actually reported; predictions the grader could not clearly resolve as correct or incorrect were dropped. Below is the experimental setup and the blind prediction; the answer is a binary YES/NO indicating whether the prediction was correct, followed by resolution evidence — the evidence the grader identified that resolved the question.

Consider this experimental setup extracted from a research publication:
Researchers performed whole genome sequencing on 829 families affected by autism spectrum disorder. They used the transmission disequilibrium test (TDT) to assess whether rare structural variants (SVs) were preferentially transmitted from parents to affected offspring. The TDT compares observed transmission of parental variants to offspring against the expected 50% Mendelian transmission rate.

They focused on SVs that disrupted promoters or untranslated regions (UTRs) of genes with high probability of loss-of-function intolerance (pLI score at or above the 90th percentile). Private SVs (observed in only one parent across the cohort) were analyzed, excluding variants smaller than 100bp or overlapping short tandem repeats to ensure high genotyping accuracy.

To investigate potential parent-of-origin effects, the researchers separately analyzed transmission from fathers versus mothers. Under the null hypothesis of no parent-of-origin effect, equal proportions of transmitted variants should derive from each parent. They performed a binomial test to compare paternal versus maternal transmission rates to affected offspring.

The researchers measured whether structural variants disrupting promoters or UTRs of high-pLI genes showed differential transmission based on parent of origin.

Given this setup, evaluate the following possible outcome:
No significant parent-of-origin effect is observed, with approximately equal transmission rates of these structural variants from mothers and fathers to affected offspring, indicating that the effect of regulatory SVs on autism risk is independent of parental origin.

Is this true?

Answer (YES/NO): NO